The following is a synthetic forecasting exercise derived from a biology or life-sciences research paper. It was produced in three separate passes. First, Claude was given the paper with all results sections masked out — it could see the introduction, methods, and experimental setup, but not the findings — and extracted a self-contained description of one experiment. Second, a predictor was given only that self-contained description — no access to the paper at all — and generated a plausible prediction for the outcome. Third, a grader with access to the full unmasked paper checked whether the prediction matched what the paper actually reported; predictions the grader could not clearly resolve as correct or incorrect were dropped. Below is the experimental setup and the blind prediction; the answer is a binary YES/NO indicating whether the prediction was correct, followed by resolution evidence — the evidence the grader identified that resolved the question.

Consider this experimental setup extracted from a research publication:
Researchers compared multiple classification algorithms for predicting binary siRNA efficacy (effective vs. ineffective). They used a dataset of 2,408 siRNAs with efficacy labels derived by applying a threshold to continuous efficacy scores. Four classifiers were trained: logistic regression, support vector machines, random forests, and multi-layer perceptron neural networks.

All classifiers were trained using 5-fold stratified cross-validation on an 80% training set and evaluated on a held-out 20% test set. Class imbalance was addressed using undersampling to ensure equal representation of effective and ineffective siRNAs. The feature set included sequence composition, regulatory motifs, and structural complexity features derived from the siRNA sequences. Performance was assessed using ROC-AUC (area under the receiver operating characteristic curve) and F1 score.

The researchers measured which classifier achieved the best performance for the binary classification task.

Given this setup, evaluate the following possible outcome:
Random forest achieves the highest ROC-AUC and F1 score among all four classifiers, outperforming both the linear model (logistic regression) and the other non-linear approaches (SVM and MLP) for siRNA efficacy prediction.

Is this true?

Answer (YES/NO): NO